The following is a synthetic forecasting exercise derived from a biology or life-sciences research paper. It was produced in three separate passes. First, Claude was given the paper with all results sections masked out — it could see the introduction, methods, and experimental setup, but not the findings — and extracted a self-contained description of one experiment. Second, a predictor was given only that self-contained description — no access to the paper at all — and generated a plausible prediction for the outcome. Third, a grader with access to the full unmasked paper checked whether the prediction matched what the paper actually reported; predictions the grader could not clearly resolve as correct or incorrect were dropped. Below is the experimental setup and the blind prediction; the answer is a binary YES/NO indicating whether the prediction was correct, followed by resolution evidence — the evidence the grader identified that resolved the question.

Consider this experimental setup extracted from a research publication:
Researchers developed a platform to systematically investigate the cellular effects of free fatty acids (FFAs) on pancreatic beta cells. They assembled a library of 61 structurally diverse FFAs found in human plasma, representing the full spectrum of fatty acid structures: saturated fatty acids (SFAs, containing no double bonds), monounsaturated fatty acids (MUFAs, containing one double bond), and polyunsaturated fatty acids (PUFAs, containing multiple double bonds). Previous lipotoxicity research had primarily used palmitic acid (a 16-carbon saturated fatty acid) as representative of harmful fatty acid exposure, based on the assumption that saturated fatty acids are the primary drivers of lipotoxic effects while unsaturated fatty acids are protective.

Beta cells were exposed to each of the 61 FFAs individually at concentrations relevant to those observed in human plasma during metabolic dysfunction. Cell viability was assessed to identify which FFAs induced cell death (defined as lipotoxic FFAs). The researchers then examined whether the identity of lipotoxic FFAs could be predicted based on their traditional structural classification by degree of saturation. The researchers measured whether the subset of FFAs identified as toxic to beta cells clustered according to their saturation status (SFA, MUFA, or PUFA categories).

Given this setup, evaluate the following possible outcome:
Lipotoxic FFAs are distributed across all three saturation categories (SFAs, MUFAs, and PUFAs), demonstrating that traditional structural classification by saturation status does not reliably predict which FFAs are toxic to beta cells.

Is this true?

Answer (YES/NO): YES